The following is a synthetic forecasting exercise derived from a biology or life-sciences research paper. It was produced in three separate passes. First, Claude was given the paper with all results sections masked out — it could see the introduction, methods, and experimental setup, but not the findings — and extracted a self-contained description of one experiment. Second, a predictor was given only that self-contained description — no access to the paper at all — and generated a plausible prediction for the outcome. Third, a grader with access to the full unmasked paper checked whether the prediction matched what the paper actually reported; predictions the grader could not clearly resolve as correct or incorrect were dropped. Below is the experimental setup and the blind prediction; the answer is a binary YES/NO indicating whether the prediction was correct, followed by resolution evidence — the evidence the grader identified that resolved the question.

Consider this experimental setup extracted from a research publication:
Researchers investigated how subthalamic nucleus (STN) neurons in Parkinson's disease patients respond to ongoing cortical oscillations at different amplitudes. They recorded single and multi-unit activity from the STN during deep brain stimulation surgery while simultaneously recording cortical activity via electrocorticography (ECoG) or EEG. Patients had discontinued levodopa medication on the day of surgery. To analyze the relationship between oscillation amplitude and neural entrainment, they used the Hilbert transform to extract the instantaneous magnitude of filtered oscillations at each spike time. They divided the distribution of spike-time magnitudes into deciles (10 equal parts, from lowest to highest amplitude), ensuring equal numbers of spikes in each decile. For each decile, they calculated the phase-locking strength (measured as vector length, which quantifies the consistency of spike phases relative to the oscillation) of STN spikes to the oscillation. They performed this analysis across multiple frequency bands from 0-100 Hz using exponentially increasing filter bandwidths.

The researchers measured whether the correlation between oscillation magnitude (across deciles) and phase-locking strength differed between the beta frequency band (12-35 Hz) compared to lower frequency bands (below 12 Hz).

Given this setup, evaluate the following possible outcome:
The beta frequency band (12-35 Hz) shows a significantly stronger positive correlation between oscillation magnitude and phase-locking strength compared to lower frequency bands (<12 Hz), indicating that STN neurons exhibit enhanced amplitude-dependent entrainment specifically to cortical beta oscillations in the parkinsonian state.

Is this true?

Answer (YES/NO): YES